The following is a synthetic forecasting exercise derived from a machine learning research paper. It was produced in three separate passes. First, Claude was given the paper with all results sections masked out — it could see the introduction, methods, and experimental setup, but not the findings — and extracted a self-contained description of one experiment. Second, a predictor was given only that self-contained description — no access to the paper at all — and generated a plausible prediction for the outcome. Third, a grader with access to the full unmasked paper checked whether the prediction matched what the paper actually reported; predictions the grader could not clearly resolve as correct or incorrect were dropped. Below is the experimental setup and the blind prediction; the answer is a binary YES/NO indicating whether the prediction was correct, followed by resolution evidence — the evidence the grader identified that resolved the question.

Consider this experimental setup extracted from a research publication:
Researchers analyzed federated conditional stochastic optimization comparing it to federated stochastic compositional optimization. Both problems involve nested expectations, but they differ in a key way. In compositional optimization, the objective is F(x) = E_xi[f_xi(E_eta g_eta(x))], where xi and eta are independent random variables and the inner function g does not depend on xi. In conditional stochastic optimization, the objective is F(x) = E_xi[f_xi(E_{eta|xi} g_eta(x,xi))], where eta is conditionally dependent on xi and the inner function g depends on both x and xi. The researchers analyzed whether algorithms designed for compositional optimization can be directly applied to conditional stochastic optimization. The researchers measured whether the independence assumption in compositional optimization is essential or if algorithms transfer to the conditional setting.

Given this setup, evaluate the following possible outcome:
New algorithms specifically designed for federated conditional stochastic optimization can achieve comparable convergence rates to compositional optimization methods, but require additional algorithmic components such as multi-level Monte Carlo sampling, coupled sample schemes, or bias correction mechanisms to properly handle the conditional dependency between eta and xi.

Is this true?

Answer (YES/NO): NO